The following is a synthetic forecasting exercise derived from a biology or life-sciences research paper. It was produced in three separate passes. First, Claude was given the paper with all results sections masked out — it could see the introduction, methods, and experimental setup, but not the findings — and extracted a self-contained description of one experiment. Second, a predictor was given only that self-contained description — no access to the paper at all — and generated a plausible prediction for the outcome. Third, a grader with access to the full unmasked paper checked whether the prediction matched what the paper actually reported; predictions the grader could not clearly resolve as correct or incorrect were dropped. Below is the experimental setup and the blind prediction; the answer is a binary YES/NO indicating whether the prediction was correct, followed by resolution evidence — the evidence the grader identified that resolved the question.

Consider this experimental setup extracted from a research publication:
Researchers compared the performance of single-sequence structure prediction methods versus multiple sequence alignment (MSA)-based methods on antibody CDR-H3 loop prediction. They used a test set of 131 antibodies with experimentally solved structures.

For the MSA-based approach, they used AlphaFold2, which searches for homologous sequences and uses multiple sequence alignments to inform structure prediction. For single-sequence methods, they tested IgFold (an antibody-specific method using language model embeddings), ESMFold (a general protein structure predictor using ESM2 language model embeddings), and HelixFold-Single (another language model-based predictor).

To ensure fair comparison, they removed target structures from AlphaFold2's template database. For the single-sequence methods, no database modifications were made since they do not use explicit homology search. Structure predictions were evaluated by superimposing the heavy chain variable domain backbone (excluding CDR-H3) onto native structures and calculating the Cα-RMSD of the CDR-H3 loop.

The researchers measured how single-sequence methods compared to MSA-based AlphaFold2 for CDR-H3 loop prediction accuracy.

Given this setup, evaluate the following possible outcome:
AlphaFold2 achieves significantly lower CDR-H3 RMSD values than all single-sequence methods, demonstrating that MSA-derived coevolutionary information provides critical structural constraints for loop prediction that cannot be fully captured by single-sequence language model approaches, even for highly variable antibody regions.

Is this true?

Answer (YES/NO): NO